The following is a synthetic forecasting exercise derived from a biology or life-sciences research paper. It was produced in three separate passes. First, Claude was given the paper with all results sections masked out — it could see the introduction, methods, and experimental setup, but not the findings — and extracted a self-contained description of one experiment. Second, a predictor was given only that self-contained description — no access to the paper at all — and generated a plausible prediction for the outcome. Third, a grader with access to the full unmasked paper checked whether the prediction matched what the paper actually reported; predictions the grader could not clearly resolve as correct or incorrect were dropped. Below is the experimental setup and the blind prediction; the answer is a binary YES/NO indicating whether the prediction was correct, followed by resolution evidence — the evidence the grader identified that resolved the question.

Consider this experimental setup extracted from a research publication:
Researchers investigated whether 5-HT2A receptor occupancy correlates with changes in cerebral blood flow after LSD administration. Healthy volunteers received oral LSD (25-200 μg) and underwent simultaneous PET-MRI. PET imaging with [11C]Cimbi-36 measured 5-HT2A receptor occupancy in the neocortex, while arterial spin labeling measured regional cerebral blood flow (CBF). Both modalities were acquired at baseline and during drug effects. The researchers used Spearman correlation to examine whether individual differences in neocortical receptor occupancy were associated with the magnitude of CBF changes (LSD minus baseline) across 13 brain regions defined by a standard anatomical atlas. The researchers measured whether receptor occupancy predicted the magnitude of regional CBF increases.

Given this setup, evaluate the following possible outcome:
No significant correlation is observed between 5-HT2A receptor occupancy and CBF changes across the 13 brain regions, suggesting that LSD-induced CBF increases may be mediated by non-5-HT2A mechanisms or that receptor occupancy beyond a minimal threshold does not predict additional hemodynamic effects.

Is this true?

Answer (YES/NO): YES